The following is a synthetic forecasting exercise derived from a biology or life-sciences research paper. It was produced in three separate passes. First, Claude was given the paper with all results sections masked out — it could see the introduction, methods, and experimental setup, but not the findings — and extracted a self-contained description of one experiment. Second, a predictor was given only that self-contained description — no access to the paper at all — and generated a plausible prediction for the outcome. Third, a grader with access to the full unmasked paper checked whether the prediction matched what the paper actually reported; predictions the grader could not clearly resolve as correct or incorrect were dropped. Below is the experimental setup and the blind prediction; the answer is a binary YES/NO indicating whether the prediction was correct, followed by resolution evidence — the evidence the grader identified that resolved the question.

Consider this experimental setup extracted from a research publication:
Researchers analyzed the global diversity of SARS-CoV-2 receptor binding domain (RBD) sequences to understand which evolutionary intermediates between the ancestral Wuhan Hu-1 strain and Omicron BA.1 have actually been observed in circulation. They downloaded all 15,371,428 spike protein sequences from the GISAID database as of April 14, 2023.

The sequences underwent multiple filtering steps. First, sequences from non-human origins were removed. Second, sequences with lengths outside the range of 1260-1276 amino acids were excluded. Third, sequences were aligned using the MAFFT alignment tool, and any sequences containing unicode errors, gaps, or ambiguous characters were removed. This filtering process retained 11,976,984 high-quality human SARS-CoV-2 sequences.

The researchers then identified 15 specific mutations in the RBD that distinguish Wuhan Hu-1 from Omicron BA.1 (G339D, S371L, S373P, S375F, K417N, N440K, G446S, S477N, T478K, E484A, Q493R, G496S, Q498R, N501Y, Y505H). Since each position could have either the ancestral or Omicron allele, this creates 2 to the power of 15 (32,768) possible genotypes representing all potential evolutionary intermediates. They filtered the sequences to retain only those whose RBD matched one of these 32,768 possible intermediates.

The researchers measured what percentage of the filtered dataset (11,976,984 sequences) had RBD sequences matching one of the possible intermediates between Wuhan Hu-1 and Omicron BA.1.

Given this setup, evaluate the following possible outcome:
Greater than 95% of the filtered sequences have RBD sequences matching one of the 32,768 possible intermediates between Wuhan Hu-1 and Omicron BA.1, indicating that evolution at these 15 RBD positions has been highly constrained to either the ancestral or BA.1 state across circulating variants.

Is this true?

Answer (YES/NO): NO